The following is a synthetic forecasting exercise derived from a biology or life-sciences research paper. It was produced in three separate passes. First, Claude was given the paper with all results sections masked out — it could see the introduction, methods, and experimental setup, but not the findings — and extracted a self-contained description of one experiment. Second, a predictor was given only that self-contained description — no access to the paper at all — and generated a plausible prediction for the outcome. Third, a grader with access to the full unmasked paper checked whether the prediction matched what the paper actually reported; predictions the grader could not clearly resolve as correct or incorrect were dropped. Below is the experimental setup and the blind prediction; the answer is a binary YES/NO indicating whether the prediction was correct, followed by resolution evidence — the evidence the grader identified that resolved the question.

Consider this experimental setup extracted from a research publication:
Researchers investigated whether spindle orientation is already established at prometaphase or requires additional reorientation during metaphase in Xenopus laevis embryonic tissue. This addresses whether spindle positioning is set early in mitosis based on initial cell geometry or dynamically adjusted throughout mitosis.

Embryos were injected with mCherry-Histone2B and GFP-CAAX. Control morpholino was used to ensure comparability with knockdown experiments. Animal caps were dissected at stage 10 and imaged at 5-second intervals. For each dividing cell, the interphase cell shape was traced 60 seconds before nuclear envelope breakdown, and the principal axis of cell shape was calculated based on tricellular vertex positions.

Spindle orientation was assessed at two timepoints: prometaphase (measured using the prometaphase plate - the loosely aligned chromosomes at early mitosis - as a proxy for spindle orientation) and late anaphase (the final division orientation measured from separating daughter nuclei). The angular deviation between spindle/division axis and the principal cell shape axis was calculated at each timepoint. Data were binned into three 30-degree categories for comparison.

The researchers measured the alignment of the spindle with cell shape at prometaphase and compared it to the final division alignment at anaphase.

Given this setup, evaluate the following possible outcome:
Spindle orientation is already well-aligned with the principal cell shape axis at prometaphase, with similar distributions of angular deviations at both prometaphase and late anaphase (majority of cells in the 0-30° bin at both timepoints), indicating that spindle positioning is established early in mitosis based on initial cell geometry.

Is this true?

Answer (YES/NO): NO